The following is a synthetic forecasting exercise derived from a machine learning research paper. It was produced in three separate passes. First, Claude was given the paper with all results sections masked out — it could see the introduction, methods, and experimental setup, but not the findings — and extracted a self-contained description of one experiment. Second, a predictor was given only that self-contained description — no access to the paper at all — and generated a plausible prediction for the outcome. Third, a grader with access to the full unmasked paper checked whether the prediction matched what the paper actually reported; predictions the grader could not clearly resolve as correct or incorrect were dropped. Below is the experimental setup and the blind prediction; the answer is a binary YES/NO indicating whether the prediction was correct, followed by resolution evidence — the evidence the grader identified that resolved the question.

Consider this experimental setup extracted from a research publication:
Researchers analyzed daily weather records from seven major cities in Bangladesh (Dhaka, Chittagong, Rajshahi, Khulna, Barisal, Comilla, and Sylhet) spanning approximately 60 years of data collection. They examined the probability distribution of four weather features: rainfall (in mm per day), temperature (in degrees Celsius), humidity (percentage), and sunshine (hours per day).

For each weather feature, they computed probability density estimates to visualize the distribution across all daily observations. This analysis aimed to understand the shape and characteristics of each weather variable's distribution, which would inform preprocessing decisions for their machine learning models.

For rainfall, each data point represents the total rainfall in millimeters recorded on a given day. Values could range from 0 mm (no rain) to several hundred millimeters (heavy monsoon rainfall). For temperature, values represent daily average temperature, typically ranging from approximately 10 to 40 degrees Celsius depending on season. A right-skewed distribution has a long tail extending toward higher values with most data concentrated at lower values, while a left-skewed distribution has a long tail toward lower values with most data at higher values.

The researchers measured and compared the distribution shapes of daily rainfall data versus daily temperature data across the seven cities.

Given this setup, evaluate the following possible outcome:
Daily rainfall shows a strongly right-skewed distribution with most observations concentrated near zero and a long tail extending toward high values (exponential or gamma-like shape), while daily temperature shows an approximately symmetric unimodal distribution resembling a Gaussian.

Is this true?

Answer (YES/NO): NO